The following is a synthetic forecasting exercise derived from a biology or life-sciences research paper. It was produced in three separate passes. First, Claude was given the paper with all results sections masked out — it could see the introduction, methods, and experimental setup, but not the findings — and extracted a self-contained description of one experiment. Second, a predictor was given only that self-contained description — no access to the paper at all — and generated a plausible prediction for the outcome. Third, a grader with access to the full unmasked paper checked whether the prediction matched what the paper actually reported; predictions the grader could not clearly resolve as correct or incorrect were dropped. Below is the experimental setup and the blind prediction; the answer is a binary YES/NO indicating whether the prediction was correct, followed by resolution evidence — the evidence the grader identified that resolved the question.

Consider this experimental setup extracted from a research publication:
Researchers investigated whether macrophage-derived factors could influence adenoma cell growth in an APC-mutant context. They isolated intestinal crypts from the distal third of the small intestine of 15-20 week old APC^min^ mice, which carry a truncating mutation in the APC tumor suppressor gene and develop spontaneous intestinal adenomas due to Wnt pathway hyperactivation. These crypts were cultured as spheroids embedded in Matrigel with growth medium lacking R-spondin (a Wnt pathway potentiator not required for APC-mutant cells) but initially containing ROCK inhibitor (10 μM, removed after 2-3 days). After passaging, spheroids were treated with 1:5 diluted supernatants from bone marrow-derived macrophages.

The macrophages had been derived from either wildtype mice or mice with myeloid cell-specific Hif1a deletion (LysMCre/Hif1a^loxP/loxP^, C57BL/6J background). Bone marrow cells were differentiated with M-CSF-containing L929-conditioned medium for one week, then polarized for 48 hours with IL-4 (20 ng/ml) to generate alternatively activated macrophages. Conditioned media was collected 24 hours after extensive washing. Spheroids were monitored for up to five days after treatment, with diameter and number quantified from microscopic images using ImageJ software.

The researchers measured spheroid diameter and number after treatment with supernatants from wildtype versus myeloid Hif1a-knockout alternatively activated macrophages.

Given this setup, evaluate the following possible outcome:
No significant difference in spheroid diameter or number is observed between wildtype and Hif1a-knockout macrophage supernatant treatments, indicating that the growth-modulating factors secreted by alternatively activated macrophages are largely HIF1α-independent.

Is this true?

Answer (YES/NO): YES